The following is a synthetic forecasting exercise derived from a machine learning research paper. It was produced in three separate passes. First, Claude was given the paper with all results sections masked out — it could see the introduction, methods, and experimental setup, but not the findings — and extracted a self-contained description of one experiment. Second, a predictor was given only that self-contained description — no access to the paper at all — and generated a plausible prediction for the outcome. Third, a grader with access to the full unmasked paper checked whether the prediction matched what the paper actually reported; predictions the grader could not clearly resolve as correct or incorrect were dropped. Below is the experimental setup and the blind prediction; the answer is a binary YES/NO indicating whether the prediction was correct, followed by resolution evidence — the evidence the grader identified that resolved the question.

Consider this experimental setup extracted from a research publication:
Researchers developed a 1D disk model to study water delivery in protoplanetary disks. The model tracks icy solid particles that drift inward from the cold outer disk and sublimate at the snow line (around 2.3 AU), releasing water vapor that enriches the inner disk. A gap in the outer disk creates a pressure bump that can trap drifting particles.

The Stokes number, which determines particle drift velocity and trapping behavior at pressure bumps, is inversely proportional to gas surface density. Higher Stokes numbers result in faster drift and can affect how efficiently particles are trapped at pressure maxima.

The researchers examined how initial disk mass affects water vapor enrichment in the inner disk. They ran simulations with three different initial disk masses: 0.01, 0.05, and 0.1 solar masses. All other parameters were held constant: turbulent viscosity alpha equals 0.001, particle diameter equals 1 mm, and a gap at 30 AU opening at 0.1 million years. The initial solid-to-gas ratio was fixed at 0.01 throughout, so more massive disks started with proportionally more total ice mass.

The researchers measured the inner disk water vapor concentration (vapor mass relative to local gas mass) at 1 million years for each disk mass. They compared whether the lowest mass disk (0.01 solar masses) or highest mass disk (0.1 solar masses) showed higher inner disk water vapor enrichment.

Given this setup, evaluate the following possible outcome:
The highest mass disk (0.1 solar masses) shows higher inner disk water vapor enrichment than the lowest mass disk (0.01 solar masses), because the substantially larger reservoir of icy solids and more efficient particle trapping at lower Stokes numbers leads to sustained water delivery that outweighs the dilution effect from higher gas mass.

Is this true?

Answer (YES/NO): NO